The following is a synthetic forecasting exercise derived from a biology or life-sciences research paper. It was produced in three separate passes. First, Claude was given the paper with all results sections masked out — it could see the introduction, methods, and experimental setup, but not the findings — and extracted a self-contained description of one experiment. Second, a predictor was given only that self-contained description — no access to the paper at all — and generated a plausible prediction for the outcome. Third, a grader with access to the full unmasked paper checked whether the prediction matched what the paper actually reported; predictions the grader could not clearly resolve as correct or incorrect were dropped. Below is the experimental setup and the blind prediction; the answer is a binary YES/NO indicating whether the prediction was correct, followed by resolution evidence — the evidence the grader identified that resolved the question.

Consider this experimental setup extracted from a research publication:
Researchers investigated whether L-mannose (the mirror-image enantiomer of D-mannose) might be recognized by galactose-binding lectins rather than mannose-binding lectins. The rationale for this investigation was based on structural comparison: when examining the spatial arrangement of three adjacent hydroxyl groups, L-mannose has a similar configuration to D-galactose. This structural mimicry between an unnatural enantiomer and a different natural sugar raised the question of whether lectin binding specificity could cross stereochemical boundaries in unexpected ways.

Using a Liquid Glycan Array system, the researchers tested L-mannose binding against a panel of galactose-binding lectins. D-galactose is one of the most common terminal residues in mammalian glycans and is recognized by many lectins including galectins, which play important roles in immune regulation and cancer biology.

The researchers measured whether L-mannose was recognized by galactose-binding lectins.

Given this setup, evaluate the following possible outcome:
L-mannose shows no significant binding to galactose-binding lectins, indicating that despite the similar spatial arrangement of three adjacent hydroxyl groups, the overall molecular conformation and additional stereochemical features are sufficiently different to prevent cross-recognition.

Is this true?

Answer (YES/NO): YES